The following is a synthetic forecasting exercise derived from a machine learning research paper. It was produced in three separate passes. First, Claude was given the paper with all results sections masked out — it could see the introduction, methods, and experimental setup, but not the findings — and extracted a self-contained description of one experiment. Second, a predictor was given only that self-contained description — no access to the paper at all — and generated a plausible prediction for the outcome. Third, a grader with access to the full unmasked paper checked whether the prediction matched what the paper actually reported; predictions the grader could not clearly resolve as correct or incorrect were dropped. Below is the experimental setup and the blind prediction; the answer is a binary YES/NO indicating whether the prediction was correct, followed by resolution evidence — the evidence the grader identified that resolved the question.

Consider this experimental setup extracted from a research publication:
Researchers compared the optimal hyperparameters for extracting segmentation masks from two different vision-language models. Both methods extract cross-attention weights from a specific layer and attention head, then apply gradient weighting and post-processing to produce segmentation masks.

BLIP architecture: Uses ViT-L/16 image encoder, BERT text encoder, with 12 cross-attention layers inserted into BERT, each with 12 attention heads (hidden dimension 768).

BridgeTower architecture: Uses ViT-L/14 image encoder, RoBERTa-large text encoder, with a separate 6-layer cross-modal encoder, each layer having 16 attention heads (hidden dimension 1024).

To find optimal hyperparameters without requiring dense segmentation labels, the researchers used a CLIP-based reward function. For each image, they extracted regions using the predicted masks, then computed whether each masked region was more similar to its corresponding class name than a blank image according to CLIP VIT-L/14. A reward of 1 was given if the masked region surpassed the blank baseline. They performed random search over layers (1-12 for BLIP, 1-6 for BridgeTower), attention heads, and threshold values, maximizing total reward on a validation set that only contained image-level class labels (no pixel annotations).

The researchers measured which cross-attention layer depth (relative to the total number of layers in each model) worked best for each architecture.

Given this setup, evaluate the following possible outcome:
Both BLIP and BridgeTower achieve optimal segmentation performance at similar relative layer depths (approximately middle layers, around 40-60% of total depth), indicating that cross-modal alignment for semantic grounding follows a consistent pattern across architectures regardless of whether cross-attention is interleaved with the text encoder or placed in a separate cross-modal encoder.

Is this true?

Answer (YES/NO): NO